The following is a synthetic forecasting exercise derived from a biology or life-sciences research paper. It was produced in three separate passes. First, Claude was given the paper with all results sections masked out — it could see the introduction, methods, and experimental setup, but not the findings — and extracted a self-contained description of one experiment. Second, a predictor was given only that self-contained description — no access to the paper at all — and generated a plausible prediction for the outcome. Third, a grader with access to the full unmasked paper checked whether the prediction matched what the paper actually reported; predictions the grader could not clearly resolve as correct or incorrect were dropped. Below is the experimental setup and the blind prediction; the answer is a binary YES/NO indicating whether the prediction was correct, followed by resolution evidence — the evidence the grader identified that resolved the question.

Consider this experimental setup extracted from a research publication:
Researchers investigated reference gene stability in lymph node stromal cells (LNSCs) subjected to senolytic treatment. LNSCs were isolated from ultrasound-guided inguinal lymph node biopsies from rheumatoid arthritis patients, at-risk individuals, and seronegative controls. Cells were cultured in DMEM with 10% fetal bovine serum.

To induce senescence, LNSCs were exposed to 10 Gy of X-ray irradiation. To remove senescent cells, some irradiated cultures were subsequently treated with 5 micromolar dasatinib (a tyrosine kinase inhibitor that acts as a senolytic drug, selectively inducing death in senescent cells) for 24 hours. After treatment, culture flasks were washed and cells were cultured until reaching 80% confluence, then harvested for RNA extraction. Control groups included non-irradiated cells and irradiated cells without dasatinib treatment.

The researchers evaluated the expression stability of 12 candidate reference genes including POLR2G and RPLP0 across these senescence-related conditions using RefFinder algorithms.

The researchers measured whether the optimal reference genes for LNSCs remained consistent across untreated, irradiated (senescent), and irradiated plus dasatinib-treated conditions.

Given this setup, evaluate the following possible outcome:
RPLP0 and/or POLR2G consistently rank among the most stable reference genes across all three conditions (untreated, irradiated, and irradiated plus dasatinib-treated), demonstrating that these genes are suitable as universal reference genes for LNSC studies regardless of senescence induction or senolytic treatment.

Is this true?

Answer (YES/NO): YES